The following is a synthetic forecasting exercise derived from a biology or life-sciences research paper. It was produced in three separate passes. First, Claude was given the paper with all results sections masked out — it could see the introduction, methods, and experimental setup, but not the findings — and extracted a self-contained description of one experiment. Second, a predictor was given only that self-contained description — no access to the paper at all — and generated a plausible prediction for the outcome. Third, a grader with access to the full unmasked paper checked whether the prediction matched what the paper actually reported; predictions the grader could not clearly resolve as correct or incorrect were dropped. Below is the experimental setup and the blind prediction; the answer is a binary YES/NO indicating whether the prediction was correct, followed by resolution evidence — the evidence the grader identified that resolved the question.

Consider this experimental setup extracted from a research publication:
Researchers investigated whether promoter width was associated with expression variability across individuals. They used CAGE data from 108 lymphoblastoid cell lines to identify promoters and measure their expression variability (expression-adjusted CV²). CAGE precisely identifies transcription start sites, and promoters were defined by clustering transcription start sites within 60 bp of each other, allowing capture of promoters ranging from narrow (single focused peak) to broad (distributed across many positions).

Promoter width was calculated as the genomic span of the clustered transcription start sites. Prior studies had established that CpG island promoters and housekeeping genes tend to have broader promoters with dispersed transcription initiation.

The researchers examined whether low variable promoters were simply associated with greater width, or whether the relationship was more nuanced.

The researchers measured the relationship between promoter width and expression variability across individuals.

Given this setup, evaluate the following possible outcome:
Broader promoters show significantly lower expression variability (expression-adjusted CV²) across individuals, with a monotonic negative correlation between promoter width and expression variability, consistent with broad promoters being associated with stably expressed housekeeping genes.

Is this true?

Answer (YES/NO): NO